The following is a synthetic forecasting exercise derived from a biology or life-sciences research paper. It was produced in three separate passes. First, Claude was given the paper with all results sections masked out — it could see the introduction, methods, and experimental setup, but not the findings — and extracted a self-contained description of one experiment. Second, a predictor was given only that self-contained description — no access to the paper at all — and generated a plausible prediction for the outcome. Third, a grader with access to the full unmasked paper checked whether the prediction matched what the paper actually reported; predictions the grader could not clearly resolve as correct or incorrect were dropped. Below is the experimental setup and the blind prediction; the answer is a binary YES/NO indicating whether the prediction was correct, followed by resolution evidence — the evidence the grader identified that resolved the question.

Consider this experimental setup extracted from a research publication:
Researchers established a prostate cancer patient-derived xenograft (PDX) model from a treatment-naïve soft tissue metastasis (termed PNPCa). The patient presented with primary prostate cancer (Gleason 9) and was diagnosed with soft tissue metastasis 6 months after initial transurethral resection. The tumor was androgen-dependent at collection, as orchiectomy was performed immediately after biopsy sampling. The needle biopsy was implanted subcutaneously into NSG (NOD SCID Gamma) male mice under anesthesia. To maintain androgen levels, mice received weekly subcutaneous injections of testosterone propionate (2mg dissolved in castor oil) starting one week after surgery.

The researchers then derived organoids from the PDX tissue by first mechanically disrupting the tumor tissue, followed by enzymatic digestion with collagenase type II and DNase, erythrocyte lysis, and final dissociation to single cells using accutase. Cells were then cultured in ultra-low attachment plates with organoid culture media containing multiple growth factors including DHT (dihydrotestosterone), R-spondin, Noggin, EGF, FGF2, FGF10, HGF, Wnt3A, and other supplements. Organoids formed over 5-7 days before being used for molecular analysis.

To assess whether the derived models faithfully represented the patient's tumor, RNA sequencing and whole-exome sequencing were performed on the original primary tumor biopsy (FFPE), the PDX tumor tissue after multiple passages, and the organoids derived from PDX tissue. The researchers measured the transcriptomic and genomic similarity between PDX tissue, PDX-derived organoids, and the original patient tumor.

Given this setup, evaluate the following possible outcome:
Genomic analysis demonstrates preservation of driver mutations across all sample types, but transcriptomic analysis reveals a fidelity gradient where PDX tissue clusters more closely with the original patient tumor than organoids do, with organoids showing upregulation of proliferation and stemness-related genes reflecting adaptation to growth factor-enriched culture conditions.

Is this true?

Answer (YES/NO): NO